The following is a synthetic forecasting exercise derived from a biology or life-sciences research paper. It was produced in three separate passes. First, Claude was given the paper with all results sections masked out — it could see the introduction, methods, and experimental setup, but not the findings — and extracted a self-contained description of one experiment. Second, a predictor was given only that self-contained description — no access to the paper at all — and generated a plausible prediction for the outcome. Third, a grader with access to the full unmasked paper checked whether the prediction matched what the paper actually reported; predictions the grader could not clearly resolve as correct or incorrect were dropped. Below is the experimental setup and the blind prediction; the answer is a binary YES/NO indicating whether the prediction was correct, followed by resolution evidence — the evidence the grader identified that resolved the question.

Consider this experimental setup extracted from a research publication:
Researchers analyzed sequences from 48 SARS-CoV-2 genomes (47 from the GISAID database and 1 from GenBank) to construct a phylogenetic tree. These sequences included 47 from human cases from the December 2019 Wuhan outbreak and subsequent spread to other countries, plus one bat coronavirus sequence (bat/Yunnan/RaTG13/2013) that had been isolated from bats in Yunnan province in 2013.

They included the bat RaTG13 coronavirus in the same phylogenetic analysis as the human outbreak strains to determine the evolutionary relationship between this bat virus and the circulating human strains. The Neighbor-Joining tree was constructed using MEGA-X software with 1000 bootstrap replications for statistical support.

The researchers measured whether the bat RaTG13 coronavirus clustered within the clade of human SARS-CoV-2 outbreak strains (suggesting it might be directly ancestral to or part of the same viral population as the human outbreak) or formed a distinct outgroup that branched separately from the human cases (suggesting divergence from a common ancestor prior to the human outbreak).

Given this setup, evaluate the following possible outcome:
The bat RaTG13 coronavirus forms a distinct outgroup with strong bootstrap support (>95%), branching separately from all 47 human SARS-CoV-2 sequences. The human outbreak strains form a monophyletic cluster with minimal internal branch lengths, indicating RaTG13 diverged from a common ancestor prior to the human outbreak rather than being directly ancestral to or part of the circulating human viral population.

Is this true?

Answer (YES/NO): NO